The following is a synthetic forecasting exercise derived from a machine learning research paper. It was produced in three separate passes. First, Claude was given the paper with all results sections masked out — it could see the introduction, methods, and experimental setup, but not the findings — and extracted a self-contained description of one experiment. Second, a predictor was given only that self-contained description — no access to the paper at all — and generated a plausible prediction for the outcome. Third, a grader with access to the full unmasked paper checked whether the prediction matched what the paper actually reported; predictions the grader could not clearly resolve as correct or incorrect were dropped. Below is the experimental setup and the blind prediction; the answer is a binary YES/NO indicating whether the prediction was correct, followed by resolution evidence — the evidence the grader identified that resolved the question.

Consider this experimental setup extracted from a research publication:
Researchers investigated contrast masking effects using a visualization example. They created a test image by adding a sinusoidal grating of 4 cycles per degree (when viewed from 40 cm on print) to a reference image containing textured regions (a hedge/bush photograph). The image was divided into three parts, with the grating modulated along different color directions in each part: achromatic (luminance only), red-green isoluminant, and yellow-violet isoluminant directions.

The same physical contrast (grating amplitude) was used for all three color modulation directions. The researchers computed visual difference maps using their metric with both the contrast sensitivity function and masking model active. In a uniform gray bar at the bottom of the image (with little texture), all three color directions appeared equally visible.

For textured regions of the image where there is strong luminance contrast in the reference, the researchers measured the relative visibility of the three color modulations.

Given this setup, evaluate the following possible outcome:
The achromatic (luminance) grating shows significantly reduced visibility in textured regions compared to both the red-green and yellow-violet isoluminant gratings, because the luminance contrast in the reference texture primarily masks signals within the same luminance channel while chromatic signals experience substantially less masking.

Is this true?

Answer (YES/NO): YES